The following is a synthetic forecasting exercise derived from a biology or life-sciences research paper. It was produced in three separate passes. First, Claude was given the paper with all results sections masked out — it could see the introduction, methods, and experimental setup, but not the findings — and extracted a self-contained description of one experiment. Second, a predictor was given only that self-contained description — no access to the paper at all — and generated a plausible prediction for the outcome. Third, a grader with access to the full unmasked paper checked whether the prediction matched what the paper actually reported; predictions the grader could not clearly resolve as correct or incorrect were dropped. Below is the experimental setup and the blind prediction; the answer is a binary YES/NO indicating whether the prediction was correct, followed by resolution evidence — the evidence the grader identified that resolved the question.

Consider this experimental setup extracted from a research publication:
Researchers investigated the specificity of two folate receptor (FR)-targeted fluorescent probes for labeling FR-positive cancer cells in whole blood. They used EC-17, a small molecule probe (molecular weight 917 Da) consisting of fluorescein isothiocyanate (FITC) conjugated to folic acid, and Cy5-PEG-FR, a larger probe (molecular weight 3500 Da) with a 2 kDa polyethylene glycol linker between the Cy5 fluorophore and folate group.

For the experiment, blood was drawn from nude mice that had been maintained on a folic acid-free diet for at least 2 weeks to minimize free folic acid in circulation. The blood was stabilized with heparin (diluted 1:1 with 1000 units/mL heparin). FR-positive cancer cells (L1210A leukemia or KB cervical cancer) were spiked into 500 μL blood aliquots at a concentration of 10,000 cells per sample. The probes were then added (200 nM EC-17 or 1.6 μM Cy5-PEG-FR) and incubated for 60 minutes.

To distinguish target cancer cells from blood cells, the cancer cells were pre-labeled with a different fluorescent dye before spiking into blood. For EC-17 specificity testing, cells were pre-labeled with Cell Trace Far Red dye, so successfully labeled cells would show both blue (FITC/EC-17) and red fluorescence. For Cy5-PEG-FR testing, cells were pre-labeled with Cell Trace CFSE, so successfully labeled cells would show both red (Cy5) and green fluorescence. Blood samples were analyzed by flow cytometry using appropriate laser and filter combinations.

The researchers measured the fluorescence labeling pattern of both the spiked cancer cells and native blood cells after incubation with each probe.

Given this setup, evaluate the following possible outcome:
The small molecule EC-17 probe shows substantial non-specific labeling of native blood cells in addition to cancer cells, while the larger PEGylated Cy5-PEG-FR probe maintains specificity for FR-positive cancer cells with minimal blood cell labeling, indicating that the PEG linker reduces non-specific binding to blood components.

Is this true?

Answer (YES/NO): NO